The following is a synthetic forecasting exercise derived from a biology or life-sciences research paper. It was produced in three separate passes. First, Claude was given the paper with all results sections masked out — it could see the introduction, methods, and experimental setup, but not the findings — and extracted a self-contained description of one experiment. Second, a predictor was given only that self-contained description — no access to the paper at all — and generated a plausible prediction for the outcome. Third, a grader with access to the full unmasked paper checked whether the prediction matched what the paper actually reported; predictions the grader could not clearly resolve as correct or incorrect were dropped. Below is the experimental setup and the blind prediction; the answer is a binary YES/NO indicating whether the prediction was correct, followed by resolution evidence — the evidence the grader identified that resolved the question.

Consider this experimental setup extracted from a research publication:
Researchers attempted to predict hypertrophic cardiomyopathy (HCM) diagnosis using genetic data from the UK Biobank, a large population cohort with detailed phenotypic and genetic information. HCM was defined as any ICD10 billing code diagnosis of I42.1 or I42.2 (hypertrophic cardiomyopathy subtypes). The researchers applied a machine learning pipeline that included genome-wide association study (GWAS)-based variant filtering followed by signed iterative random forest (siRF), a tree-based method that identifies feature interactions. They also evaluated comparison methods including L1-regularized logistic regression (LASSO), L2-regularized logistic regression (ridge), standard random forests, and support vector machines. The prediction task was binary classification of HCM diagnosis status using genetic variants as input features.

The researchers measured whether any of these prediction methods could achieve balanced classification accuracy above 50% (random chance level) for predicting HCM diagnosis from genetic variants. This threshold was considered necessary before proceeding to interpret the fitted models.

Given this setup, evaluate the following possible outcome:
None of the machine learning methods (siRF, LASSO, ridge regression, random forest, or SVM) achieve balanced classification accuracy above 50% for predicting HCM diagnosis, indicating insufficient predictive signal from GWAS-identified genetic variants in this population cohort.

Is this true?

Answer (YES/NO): YES